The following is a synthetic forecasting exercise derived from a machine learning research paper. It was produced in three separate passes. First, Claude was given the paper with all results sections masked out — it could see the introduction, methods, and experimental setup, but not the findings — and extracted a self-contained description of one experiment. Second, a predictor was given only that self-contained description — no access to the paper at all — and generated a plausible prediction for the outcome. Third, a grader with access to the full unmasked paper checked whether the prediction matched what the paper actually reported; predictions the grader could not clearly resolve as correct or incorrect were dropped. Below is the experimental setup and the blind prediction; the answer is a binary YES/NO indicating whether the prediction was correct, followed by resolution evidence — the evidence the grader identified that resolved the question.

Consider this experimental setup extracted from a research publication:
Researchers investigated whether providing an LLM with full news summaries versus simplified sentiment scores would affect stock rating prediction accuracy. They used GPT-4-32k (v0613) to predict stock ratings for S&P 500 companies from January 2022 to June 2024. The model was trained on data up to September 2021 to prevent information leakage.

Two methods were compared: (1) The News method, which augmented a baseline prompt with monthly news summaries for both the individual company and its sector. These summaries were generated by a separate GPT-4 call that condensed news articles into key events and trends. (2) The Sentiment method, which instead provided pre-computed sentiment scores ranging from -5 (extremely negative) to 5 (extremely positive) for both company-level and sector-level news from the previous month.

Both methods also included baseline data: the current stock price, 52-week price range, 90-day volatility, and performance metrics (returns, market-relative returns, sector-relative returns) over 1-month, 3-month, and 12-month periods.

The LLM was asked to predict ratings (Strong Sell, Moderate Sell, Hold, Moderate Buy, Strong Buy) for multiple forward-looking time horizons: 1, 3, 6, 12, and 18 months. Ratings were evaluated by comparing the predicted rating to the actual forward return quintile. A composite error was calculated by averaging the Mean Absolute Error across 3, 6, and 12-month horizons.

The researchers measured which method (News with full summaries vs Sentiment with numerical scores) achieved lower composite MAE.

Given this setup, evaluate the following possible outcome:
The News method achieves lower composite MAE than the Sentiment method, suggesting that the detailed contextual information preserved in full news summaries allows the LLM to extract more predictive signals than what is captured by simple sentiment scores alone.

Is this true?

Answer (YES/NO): NO